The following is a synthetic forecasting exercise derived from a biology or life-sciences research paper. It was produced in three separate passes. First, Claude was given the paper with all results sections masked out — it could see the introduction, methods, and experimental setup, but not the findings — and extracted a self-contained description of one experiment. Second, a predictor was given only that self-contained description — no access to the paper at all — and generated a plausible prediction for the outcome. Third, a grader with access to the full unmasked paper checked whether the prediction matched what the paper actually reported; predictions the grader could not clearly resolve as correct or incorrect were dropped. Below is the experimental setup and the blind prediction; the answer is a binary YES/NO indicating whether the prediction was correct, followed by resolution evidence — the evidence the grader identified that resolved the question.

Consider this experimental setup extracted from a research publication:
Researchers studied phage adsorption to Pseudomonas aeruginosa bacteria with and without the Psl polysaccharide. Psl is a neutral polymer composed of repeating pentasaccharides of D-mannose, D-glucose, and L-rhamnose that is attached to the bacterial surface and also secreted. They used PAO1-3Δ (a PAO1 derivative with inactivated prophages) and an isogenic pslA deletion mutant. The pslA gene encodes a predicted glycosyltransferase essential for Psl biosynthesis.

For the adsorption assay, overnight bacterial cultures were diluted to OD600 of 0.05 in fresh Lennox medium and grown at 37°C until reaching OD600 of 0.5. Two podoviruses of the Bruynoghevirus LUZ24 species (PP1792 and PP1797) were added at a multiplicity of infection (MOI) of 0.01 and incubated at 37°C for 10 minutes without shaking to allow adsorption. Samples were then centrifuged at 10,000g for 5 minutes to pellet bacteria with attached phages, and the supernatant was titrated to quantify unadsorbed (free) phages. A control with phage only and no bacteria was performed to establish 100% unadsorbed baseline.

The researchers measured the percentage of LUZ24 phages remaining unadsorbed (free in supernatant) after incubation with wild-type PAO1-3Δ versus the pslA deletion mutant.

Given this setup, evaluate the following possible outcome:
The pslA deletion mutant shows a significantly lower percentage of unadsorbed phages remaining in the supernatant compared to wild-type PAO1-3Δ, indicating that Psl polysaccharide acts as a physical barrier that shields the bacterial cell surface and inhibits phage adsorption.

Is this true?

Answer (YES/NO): NO